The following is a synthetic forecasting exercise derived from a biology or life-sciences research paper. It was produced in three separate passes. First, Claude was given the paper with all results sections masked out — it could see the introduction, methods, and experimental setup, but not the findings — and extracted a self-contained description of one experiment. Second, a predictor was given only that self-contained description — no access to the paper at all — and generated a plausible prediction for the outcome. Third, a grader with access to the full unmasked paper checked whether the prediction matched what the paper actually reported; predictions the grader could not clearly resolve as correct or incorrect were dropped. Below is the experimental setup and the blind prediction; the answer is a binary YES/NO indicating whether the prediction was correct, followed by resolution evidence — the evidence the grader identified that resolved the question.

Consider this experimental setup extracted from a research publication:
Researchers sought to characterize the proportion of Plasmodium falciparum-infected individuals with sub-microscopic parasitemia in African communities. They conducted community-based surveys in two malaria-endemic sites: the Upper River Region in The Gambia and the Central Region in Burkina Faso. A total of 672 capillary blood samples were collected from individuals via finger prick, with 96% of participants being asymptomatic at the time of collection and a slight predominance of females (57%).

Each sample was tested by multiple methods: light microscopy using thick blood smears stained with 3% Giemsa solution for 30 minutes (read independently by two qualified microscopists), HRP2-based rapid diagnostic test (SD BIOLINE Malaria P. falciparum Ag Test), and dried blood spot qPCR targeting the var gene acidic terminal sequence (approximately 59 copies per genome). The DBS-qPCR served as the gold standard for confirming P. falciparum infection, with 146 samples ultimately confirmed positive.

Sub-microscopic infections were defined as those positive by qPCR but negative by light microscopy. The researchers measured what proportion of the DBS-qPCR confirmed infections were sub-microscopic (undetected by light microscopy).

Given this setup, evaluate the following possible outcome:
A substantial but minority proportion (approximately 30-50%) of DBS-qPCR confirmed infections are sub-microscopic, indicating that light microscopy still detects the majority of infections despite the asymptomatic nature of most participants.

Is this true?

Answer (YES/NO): NO